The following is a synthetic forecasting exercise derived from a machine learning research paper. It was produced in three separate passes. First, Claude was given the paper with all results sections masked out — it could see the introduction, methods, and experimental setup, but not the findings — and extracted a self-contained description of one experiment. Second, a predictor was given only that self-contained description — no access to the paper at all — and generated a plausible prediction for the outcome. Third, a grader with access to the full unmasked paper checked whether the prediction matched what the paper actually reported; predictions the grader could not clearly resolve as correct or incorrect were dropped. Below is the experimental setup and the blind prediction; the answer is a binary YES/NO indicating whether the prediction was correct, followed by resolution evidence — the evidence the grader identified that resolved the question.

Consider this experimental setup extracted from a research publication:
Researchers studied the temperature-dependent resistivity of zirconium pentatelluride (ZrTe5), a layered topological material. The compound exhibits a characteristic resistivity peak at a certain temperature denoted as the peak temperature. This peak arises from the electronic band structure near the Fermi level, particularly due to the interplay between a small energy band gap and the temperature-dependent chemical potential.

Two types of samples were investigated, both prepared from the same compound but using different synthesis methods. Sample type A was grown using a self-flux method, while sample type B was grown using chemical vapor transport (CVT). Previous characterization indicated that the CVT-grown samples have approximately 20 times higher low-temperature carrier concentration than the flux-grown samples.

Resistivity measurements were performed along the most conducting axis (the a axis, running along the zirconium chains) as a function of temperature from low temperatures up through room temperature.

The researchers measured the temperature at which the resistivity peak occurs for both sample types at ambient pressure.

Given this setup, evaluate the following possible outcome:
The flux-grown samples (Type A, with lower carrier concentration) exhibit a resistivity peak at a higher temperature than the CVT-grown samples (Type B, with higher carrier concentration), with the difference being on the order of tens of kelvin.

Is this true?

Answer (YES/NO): NO